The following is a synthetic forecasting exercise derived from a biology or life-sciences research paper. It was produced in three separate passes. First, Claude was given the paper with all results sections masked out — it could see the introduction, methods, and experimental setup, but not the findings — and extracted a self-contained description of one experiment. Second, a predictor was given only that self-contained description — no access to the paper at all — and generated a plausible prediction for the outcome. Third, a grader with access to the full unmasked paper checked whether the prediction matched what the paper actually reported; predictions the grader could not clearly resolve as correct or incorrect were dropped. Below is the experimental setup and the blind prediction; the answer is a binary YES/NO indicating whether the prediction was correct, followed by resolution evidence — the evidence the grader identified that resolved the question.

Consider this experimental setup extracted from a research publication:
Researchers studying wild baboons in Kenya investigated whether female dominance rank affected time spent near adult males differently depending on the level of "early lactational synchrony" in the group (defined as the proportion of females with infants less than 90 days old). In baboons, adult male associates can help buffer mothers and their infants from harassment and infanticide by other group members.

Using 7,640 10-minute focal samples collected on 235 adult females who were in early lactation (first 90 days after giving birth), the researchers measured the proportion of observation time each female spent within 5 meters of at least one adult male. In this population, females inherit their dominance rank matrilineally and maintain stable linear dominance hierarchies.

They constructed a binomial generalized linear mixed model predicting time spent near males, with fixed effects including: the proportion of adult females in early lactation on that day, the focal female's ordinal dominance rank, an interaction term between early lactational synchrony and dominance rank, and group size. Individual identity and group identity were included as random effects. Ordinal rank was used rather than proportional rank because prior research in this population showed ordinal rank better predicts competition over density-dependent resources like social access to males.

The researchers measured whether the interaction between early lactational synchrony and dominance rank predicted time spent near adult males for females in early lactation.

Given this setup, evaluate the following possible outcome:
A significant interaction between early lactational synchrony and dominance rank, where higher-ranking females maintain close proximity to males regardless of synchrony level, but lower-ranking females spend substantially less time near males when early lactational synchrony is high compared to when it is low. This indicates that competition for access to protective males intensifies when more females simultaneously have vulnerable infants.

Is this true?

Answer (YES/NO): NO